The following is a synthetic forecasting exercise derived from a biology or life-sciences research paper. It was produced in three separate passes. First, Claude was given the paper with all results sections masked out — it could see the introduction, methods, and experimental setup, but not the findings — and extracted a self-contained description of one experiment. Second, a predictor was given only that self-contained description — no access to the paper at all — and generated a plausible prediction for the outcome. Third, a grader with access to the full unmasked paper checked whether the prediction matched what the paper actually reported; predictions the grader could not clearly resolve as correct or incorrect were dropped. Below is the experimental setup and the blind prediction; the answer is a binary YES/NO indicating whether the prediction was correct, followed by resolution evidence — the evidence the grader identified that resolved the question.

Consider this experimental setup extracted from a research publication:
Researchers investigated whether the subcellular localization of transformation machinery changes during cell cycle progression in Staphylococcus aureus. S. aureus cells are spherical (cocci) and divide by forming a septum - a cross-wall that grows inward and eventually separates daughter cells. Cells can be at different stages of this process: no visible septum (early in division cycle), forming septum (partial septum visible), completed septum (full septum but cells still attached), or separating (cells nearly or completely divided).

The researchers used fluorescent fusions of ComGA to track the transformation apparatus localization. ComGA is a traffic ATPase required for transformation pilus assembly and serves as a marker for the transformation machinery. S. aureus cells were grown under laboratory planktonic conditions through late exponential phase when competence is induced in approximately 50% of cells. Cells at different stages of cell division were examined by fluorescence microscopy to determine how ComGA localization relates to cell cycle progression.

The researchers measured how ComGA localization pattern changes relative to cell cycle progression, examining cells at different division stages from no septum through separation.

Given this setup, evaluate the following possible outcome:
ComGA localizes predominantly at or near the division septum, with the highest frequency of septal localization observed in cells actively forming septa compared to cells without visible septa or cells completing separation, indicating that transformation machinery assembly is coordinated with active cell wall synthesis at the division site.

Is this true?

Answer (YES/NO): NO